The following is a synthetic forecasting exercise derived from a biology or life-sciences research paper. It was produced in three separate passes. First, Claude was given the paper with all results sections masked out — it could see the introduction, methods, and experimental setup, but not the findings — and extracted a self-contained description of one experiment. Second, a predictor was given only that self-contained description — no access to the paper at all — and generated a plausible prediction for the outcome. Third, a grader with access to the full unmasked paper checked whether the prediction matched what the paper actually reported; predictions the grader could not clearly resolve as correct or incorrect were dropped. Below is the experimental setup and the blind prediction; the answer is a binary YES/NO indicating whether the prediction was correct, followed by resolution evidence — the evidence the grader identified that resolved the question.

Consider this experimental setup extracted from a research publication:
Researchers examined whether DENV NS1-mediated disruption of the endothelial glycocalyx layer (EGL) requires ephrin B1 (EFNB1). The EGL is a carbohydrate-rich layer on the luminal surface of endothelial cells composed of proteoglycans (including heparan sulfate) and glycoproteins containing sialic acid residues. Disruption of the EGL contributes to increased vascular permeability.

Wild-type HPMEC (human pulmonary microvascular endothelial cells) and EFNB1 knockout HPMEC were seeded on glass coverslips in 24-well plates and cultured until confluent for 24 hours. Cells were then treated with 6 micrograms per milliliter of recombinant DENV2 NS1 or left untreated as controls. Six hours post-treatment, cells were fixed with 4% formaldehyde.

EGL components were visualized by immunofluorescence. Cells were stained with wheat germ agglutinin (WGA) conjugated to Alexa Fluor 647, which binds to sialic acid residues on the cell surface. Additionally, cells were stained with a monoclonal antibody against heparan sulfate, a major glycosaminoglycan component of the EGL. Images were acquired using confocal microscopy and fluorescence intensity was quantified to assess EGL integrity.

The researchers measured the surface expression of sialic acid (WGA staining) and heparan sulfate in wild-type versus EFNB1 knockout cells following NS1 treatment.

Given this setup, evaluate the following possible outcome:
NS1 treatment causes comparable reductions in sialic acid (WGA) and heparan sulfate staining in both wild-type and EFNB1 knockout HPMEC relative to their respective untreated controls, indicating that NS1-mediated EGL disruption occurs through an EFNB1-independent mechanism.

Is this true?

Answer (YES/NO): NO